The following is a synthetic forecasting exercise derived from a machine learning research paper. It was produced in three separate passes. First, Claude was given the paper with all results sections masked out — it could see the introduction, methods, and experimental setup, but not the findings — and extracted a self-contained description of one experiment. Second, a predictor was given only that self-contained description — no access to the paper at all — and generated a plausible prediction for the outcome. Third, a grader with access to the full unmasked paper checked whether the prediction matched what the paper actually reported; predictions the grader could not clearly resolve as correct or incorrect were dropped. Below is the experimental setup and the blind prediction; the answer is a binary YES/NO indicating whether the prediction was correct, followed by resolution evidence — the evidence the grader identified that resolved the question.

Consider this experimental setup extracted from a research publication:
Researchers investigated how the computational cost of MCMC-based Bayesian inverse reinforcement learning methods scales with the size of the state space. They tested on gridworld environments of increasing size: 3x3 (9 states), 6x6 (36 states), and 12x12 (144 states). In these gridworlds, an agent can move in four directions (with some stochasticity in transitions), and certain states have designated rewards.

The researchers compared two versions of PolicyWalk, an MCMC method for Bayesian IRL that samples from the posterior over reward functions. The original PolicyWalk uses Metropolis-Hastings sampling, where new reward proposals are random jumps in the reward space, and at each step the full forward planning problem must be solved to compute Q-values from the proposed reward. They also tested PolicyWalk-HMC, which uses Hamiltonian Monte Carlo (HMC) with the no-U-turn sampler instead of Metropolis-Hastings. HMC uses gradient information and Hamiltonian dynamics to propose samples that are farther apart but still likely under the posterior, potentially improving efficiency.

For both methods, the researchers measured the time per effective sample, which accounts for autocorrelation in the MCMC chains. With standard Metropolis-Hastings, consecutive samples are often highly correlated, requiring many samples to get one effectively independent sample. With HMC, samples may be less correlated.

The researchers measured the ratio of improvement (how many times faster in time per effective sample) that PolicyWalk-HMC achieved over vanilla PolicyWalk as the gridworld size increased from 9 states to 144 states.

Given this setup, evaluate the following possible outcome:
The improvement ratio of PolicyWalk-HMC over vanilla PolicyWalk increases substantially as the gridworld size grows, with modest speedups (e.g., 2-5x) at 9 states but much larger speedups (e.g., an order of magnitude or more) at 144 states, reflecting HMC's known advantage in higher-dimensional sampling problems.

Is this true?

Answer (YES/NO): NO